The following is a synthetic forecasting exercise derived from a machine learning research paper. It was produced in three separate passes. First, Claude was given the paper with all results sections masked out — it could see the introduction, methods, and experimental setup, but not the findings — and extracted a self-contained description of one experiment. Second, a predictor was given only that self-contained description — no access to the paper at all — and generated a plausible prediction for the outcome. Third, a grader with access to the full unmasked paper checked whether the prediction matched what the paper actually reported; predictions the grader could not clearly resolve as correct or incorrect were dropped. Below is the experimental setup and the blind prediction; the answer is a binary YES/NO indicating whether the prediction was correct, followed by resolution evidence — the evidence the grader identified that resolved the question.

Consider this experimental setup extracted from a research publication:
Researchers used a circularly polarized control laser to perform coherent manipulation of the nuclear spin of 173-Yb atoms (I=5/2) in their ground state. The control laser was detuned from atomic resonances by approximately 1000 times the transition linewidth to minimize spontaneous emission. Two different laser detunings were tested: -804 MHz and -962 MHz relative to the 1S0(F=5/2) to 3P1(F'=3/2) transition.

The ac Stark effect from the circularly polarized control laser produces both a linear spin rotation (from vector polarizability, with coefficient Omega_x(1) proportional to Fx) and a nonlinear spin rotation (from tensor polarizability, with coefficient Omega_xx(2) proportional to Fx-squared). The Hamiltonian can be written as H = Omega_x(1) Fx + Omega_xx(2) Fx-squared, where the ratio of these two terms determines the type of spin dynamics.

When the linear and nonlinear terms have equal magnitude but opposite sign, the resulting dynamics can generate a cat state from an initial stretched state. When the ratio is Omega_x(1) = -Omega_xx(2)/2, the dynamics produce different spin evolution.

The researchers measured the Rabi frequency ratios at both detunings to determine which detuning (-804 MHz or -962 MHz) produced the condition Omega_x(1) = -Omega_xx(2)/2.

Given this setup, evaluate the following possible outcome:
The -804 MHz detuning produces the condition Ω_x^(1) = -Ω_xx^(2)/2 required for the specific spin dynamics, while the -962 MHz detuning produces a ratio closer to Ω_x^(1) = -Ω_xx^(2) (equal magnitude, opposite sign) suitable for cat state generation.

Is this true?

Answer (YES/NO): NO